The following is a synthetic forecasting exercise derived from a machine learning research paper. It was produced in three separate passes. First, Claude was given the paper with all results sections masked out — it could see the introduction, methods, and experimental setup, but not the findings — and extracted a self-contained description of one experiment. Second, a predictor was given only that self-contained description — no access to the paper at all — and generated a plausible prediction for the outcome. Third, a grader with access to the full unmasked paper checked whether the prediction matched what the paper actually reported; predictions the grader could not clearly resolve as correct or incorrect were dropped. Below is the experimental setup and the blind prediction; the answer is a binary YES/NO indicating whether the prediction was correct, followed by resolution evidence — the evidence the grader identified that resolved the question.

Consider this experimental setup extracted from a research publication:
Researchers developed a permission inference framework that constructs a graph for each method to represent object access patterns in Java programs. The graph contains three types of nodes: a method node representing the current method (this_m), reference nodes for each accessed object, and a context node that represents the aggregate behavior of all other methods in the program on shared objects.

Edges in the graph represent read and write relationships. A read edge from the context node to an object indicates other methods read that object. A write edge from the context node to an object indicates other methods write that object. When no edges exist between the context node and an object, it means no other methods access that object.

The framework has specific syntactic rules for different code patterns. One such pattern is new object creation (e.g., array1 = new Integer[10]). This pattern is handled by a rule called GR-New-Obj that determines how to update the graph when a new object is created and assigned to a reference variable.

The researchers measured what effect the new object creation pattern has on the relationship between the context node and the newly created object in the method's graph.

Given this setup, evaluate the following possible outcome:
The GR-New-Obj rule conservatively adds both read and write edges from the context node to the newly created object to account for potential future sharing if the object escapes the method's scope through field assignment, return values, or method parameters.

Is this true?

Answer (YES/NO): NO